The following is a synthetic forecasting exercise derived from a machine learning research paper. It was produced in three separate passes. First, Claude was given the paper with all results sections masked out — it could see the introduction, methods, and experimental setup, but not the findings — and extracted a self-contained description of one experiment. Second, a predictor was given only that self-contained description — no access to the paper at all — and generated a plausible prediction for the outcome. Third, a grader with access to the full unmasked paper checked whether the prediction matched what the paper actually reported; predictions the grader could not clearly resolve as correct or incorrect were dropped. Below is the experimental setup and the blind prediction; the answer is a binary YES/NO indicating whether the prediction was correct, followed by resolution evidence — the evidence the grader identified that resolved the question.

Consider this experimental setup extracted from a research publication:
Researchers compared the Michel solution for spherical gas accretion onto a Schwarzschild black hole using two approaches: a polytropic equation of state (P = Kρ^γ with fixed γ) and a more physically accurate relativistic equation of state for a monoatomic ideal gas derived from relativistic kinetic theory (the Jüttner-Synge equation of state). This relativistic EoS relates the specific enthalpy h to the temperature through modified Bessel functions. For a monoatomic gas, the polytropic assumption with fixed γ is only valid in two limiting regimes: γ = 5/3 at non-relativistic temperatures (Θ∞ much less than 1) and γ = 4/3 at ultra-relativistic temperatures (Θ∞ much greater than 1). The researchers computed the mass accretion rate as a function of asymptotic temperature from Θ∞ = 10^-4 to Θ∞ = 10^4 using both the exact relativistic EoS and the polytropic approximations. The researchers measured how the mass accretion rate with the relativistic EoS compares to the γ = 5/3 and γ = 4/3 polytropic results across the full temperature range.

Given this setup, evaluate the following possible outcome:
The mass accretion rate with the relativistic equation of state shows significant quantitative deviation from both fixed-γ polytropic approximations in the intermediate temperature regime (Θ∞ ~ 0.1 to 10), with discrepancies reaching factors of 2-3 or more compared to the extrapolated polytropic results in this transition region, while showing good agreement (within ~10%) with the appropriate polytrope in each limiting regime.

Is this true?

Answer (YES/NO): NO